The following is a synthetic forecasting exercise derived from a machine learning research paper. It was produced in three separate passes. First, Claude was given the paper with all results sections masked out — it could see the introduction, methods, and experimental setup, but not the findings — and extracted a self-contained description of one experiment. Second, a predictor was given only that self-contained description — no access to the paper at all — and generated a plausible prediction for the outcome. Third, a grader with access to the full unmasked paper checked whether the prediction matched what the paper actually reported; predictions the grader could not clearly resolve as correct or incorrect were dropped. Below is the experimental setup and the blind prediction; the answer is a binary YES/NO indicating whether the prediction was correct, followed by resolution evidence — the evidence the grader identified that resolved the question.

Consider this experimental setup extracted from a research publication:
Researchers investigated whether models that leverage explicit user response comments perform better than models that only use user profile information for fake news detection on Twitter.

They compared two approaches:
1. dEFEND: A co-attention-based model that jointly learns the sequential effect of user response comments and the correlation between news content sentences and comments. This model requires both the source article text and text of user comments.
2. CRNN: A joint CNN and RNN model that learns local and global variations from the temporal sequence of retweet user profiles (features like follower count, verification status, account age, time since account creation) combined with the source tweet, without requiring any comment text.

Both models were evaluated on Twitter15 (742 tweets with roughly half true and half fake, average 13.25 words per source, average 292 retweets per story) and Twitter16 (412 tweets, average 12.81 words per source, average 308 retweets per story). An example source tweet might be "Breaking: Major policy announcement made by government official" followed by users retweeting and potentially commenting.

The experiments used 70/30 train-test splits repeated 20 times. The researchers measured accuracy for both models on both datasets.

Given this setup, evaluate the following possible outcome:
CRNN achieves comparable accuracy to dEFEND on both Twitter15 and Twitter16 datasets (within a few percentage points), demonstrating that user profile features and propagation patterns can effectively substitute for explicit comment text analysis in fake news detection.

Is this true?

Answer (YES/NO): NO